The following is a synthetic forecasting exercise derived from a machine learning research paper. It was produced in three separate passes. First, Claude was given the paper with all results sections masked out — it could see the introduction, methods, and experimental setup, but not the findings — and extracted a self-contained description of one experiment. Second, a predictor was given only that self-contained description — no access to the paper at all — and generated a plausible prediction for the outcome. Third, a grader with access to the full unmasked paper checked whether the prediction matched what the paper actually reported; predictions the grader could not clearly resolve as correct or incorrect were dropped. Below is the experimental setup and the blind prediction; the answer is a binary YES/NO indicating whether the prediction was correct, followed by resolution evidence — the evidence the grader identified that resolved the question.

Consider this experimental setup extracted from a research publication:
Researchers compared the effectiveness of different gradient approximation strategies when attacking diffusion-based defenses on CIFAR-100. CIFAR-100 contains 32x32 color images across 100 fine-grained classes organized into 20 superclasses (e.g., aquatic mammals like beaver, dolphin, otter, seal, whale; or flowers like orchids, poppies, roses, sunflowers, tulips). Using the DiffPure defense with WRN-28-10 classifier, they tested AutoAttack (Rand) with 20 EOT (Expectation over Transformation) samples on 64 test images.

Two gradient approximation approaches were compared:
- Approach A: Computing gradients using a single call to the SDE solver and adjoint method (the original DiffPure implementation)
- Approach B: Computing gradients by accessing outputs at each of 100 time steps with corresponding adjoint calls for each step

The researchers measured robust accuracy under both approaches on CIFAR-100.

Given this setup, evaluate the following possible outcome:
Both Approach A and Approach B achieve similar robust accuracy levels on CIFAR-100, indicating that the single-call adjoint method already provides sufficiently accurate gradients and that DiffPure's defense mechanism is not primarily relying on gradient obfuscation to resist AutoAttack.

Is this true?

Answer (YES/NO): NO